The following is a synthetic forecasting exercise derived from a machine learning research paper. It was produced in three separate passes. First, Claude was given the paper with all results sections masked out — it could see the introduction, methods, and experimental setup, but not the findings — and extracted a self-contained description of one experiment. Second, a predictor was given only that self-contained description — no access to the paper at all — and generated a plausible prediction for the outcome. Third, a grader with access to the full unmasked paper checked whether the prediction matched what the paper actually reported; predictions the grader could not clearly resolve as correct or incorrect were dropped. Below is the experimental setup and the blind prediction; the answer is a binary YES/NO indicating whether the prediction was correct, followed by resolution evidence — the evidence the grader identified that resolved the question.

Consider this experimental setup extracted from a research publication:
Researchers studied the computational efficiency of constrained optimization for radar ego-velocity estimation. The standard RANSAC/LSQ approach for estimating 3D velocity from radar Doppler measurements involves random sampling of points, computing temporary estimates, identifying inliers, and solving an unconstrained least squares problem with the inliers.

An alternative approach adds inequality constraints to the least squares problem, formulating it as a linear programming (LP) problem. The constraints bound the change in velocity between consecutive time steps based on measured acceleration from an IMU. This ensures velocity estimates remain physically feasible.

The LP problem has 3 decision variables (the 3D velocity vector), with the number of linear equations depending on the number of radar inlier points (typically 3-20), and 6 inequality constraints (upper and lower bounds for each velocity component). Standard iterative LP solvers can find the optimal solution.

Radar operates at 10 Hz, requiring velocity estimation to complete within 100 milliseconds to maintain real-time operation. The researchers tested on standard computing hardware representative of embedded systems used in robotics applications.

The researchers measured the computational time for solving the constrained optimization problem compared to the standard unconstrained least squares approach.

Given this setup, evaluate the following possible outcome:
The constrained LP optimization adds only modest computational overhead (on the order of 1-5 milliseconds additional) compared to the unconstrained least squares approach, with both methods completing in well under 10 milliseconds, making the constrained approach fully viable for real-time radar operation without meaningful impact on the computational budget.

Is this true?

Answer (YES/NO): NO